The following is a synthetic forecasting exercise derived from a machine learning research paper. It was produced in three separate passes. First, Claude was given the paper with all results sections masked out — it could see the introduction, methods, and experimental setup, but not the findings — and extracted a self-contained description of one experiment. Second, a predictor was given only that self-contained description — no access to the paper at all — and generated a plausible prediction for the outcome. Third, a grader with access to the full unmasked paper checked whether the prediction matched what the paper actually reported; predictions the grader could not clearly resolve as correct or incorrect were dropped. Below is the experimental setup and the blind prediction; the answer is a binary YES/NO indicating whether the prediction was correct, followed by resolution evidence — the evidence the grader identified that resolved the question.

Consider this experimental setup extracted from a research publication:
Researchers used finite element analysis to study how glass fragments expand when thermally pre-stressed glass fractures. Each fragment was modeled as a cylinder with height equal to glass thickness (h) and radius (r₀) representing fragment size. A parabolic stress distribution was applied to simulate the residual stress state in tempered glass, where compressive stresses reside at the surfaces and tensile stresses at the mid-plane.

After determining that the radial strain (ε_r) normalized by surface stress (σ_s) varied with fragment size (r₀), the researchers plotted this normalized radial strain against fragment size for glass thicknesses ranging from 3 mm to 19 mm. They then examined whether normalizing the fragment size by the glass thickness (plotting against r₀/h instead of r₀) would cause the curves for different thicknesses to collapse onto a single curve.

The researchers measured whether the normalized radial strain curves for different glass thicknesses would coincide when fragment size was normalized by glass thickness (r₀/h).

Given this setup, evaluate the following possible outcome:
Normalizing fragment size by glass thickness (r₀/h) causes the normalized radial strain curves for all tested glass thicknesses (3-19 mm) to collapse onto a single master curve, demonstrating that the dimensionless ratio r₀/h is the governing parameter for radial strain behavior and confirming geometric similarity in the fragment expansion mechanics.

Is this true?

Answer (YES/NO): YES